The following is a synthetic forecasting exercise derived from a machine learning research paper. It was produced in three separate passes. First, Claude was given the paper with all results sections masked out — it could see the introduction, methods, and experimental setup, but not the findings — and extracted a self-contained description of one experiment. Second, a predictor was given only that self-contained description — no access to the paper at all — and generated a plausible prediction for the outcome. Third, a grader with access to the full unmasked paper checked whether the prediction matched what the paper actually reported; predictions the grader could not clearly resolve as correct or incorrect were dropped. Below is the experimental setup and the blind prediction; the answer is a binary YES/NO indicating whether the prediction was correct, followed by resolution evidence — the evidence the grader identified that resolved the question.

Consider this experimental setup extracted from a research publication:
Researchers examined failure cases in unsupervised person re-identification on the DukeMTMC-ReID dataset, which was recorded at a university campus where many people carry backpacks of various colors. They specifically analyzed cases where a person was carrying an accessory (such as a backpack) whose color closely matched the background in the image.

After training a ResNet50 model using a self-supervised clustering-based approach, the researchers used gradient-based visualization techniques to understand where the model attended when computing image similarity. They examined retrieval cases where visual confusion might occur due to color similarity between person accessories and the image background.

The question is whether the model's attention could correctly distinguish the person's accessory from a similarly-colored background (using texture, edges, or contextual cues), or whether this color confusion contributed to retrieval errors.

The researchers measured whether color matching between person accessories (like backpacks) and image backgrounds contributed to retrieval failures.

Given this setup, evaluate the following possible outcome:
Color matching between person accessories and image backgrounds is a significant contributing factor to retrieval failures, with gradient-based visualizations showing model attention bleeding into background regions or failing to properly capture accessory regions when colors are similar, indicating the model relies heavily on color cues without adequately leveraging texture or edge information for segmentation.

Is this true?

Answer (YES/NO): NO